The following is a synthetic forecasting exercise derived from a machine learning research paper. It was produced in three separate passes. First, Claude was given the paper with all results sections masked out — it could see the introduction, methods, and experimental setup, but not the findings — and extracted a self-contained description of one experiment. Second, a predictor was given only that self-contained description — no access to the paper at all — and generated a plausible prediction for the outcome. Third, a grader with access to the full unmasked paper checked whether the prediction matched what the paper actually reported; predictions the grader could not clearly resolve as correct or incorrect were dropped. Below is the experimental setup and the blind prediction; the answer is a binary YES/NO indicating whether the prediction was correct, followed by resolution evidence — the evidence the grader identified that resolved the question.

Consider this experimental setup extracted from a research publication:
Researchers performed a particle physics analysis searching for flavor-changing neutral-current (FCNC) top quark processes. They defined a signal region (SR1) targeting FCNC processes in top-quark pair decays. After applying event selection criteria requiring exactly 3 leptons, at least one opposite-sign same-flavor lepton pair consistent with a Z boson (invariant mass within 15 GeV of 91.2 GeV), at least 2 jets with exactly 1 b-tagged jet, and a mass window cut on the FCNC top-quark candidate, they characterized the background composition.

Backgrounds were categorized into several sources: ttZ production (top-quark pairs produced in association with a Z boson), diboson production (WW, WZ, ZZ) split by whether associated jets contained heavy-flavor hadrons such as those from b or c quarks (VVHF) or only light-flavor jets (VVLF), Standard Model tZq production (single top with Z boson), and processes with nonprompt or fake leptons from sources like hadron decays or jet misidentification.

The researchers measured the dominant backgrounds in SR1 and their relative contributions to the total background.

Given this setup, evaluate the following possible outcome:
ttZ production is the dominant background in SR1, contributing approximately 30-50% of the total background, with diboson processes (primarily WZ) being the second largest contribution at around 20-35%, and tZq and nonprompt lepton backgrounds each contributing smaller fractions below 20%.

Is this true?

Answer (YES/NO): NO